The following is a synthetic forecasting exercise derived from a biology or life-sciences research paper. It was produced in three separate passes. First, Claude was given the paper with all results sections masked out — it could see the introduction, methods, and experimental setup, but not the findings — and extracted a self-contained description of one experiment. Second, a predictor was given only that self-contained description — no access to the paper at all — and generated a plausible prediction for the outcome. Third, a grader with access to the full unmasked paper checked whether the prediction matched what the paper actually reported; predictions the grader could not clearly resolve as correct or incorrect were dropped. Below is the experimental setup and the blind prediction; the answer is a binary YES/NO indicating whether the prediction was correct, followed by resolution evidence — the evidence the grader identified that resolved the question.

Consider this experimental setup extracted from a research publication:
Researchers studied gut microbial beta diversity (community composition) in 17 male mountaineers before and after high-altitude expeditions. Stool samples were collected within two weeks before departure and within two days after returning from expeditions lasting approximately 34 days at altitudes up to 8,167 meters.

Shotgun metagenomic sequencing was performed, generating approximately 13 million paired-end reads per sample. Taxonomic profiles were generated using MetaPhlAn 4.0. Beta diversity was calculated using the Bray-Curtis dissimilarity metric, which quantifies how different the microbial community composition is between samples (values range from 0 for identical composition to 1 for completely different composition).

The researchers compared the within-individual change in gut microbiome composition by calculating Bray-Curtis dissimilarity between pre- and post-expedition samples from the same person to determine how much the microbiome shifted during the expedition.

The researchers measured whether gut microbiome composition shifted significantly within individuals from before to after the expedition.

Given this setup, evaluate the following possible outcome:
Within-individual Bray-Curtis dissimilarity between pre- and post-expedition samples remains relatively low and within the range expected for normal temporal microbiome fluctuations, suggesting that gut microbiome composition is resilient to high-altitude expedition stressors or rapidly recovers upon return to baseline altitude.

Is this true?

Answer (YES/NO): NO